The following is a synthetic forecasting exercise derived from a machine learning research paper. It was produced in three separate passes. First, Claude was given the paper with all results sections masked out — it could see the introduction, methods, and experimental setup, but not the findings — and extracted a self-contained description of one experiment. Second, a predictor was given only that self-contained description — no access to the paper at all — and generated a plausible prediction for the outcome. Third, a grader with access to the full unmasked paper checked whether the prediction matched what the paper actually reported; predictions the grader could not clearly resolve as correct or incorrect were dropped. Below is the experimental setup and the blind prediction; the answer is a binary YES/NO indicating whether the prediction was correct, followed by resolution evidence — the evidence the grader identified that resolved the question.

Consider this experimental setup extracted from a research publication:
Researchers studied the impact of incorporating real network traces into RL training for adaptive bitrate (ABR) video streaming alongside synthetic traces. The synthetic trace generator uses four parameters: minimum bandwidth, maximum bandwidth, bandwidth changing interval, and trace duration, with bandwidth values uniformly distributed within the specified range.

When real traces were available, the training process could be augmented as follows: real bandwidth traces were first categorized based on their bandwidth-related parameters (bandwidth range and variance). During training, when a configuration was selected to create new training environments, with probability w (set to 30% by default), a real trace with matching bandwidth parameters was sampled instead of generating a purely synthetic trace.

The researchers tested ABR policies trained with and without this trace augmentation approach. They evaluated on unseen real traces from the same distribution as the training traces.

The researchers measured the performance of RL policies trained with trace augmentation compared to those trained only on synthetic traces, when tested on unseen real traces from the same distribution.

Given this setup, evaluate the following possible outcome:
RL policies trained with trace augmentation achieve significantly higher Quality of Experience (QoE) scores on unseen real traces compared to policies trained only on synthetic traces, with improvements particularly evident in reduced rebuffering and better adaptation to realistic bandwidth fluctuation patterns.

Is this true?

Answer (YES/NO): NO